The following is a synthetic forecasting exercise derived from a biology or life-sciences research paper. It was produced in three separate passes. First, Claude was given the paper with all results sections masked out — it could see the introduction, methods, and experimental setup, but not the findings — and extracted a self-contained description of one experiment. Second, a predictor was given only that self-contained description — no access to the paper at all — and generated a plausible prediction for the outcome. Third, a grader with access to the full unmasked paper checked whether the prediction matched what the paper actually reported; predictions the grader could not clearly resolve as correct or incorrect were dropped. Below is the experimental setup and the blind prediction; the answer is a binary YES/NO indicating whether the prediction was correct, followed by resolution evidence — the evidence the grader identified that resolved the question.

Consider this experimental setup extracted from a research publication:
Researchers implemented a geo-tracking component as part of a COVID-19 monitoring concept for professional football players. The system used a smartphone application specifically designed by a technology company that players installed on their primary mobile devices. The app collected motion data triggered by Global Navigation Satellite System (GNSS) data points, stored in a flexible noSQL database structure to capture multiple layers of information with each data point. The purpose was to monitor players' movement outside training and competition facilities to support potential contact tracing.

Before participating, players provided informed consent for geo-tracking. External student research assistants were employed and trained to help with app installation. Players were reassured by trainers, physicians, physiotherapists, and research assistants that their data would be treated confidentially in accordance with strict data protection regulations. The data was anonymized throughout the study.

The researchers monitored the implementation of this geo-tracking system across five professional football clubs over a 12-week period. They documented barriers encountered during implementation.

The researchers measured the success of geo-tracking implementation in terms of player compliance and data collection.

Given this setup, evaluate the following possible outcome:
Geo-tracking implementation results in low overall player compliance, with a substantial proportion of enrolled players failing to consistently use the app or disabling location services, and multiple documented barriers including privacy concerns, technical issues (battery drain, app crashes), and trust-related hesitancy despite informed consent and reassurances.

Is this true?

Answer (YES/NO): YES